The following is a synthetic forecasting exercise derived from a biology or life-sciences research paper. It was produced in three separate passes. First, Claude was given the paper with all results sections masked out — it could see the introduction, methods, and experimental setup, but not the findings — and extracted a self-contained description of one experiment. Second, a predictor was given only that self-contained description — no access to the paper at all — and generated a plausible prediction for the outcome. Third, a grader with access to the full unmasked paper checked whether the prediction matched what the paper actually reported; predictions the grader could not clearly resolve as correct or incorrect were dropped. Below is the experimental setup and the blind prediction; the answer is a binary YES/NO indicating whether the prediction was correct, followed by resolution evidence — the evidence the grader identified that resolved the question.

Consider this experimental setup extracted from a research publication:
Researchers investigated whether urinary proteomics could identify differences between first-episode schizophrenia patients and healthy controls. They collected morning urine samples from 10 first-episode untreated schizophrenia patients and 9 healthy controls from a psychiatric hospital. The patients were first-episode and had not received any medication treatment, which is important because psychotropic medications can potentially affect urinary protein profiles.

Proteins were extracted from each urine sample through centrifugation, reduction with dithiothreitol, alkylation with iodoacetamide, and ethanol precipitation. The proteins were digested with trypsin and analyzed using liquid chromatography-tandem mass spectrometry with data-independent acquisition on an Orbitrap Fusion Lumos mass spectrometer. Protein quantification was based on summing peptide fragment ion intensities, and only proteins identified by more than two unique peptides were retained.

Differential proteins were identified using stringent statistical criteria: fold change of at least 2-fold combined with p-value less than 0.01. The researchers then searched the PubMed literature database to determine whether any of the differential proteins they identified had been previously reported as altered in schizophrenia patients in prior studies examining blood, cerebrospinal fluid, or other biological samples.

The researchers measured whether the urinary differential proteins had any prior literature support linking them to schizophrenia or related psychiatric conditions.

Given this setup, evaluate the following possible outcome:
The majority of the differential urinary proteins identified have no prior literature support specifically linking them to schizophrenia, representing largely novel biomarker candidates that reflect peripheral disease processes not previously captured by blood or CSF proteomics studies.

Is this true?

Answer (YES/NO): NO